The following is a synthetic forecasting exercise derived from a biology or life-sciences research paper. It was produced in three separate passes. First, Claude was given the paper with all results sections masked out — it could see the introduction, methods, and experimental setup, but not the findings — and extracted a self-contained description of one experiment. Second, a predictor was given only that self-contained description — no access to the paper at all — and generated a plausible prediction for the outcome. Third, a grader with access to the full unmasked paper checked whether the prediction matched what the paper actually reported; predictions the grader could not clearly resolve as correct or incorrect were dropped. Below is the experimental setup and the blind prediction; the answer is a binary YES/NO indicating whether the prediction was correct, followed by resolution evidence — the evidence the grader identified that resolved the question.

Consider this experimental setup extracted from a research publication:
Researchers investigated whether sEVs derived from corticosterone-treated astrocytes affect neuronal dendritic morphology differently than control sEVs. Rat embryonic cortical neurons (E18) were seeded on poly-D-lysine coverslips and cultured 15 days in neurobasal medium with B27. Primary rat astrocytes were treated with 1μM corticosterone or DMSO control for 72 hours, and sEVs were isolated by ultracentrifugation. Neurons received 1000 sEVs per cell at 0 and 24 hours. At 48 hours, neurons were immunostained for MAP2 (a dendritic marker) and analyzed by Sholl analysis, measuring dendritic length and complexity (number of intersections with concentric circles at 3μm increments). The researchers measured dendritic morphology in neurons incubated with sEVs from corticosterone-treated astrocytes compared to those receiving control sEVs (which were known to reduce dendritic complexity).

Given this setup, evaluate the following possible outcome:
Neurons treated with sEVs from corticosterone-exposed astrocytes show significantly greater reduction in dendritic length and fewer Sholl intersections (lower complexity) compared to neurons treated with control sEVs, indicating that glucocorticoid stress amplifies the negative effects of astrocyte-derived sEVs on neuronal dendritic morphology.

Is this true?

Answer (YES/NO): NO